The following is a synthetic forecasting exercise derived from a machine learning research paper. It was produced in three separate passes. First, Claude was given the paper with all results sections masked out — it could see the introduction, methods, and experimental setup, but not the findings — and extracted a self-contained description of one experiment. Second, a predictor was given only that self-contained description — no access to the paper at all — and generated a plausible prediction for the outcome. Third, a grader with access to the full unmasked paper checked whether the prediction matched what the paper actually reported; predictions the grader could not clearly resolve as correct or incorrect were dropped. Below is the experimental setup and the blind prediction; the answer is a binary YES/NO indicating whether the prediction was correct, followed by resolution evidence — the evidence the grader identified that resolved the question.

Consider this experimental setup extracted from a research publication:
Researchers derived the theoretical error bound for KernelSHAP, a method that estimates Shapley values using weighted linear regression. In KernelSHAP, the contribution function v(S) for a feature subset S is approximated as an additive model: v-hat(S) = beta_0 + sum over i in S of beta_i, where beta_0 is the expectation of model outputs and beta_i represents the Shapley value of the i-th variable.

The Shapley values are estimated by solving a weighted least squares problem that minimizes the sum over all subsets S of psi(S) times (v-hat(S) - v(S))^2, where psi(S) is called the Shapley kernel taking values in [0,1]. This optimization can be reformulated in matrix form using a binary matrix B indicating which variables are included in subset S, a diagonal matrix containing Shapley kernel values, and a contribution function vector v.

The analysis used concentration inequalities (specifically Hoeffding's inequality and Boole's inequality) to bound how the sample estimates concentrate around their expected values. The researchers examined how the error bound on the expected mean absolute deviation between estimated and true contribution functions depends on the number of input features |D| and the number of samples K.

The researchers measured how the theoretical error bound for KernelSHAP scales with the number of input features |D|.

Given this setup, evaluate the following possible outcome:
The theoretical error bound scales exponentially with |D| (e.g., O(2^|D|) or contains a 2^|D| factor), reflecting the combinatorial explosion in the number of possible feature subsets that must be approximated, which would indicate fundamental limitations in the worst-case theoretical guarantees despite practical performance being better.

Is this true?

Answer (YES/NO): NO